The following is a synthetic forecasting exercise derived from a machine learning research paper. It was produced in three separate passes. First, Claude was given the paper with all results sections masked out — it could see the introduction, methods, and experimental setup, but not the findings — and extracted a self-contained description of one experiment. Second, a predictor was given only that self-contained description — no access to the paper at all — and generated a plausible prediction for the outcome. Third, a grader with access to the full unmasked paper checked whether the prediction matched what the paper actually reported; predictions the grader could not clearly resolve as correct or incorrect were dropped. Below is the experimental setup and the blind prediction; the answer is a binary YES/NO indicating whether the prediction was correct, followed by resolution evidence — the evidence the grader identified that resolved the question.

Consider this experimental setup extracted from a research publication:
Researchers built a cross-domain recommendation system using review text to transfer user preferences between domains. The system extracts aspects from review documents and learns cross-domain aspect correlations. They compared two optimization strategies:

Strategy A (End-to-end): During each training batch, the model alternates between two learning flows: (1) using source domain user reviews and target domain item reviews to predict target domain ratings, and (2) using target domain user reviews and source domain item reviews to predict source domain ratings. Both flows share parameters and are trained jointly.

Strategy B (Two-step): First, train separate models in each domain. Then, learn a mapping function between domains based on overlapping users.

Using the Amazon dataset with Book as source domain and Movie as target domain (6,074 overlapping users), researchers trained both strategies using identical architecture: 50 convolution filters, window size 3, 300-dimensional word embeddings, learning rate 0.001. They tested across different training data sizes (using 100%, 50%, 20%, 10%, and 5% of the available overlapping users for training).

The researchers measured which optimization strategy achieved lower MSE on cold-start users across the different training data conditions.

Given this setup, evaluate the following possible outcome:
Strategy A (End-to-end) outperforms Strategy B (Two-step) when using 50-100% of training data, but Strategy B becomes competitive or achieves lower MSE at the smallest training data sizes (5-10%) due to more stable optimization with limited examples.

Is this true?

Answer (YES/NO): NO